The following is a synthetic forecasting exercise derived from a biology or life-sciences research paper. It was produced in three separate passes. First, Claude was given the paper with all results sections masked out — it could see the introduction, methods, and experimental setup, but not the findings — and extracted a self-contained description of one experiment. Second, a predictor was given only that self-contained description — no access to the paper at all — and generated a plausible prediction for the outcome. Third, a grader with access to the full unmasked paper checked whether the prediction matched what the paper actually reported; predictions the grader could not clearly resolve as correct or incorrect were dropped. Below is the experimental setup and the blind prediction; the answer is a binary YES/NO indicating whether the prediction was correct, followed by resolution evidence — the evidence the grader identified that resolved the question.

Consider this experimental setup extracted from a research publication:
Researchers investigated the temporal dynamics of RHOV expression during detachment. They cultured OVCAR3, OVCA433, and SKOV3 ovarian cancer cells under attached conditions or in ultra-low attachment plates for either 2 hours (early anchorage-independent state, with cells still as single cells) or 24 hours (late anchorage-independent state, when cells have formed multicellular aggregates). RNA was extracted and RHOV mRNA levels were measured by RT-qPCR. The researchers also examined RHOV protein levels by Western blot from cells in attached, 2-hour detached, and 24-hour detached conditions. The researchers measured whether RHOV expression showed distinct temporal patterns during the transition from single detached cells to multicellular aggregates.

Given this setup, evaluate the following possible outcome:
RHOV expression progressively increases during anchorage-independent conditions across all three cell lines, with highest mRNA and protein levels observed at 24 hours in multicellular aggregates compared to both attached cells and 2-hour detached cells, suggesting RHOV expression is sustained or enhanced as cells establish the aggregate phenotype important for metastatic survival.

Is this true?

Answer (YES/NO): NO